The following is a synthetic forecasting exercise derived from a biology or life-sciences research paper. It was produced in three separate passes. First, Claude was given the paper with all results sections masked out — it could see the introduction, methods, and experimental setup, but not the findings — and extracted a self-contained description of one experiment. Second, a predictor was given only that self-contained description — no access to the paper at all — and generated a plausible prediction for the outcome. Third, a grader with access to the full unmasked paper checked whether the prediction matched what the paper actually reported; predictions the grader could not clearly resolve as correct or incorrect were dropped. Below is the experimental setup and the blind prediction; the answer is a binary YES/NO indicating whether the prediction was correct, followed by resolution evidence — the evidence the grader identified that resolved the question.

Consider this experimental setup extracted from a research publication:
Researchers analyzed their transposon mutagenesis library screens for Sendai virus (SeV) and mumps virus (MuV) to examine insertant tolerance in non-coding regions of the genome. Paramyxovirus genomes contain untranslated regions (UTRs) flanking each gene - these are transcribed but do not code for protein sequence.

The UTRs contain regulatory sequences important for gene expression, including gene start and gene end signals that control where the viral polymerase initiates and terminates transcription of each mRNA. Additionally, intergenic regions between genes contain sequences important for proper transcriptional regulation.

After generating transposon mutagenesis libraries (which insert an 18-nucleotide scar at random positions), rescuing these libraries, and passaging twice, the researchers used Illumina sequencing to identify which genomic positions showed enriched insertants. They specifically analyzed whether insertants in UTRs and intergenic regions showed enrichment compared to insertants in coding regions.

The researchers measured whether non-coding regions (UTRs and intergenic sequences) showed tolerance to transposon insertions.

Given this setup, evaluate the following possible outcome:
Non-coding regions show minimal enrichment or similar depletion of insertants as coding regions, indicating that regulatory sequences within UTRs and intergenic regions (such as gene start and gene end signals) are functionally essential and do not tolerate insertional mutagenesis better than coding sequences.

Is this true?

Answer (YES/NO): NO